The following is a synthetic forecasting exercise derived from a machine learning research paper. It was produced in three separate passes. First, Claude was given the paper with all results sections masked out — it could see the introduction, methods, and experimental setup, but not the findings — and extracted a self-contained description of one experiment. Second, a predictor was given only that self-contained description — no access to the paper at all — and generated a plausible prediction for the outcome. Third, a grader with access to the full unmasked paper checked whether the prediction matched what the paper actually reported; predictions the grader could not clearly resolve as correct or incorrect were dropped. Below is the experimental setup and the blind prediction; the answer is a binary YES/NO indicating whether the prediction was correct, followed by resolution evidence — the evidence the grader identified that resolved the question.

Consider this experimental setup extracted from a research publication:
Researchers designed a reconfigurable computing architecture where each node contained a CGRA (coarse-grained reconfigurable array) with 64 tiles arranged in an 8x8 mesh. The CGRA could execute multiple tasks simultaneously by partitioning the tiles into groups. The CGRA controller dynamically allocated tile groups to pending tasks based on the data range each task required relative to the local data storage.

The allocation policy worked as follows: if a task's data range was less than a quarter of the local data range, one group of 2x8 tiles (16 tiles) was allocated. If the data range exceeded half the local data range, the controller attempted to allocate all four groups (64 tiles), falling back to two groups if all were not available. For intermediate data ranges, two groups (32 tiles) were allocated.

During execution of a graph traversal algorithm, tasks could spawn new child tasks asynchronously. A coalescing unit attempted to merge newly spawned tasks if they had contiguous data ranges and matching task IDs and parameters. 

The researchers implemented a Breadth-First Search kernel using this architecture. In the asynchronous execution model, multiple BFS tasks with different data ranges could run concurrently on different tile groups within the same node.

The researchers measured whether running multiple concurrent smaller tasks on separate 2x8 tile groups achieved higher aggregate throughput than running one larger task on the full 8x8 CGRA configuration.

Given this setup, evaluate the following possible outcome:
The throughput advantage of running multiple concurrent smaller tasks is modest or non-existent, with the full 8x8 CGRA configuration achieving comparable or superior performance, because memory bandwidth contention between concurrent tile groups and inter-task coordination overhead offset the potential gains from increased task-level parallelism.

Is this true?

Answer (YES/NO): NO